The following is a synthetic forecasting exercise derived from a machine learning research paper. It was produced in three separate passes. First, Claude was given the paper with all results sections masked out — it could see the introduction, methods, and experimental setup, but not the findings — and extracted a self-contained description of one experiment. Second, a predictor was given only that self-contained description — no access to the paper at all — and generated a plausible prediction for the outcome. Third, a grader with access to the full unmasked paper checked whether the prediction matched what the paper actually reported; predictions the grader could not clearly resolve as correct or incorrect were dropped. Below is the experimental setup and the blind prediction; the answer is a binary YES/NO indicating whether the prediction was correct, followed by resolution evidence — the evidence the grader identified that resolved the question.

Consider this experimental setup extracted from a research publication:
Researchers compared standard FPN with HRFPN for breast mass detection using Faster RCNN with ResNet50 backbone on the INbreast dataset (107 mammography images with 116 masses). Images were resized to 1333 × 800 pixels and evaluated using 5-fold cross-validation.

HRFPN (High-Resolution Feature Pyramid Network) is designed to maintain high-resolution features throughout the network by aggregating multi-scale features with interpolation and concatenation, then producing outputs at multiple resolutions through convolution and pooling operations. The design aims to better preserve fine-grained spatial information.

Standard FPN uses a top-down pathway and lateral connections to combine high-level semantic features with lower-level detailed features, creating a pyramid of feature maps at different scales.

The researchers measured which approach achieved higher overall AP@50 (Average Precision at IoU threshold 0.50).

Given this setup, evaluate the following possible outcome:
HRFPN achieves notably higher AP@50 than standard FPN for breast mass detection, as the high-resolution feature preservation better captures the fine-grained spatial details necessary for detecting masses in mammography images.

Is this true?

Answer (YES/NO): NO